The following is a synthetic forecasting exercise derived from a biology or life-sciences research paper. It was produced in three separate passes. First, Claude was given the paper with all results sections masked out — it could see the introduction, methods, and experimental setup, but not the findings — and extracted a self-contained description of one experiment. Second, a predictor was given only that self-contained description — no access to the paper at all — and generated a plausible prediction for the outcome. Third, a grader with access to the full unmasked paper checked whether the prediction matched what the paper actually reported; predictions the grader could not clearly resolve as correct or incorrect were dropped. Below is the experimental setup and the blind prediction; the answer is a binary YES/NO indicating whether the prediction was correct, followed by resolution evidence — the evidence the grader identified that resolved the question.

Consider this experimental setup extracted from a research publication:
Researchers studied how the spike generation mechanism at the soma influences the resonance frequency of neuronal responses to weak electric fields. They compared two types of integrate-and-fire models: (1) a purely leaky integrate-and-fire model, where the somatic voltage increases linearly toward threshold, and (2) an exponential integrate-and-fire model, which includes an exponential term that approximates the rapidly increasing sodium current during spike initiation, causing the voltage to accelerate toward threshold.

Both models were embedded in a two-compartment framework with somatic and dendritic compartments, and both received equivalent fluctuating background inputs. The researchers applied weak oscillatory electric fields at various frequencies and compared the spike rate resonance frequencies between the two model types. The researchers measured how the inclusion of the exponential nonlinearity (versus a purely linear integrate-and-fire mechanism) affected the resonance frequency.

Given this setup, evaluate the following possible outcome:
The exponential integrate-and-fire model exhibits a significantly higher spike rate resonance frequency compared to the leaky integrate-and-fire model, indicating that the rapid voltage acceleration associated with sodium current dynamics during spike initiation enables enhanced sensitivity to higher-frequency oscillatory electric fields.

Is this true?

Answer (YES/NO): NO